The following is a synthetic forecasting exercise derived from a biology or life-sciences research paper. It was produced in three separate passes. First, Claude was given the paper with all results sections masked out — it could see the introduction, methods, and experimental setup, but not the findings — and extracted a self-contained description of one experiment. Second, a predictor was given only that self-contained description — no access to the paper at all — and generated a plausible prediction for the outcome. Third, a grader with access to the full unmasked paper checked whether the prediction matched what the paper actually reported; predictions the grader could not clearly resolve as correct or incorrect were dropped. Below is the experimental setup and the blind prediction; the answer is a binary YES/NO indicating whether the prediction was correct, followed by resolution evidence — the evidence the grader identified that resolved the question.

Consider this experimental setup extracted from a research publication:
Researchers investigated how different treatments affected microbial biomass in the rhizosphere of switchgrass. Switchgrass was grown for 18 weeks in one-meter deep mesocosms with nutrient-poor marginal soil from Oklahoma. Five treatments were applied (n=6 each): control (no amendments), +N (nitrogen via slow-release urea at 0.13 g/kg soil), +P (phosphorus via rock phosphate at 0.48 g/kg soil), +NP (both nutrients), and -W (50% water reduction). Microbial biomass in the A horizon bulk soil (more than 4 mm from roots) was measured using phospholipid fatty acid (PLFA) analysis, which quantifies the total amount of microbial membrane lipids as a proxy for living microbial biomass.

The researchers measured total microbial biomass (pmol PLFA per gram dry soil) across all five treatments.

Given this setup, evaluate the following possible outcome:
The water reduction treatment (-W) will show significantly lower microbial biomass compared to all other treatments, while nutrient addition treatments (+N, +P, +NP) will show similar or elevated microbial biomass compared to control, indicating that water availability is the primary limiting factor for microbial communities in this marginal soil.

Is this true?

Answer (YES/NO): NO